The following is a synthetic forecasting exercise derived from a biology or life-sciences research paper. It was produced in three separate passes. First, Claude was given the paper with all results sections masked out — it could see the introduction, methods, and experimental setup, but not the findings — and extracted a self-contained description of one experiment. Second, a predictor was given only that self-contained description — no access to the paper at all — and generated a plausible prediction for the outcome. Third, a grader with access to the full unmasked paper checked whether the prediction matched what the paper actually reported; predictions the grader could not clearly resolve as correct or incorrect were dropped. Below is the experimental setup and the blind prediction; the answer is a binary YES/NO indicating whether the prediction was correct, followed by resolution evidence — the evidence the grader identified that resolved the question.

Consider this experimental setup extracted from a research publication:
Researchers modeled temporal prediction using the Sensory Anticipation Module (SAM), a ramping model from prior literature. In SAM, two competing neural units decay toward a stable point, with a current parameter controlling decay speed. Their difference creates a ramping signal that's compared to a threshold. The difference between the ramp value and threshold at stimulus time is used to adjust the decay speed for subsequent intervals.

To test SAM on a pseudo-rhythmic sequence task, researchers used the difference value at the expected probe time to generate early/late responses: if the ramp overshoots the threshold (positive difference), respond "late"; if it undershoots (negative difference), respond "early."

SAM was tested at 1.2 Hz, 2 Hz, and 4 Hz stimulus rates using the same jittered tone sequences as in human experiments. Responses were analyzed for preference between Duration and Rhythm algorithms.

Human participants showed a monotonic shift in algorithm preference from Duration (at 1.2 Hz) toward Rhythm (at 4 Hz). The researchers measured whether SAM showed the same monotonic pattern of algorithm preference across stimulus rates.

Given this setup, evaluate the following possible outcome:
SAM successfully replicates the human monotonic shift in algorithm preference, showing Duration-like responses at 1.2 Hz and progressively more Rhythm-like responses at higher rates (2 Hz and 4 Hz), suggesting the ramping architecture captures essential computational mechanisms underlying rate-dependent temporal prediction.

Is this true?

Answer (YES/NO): NO